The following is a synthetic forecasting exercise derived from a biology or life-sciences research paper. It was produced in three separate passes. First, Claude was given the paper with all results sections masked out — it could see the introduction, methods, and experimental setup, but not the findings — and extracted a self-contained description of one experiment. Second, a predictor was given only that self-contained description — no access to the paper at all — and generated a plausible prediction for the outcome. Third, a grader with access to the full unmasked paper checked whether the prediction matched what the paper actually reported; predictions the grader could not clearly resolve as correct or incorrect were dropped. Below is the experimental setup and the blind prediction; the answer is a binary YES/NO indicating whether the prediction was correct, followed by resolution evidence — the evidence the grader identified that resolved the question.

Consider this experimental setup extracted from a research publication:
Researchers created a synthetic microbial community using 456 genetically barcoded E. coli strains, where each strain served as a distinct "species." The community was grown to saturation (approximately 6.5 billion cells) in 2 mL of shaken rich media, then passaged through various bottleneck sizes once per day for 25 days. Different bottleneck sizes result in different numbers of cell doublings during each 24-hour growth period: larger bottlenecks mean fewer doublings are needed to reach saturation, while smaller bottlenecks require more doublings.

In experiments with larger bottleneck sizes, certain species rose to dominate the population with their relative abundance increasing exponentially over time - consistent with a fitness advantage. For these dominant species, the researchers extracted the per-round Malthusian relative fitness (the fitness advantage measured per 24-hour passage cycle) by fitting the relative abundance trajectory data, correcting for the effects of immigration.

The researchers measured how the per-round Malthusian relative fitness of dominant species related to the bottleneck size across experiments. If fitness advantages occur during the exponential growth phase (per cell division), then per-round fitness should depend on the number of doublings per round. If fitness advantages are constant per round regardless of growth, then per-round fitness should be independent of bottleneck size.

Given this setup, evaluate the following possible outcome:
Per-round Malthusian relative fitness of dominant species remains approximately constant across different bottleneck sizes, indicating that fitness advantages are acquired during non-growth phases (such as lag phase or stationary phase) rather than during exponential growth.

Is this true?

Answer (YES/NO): NO